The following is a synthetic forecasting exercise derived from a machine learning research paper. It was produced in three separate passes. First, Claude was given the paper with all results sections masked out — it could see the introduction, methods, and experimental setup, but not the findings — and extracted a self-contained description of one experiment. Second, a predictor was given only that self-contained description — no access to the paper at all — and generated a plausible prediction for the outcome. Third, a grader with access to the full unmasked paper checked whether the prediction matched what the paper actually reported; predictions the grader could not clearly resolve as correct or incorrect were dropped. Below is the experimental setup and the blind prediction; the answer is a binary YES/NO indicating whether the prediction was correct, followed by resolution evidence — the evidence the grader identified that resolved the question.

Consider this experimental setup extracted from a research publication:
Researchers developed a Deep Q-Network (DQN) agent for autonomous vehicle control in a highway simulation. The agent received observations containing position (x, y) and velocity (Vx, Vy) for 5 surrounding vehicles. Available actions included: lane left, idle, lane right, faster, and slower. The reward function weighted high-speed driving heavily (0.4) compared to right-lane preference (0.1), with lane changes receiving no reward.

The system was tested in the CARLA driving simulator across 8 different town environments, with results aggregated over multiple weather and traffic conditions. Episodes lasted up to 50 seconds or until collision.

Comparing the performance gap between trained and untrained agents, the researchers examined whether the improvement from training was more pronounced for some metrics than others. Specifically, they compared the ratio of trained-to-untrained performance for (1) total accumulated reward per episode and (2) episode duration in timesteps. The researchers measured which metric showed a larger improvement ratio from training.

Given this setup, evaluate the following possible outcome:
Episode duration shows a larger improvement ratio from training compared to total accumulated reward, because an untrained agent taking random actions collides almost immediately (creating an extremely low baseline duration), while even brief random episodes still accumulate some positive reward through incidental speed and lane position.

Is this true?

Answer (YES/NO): NO